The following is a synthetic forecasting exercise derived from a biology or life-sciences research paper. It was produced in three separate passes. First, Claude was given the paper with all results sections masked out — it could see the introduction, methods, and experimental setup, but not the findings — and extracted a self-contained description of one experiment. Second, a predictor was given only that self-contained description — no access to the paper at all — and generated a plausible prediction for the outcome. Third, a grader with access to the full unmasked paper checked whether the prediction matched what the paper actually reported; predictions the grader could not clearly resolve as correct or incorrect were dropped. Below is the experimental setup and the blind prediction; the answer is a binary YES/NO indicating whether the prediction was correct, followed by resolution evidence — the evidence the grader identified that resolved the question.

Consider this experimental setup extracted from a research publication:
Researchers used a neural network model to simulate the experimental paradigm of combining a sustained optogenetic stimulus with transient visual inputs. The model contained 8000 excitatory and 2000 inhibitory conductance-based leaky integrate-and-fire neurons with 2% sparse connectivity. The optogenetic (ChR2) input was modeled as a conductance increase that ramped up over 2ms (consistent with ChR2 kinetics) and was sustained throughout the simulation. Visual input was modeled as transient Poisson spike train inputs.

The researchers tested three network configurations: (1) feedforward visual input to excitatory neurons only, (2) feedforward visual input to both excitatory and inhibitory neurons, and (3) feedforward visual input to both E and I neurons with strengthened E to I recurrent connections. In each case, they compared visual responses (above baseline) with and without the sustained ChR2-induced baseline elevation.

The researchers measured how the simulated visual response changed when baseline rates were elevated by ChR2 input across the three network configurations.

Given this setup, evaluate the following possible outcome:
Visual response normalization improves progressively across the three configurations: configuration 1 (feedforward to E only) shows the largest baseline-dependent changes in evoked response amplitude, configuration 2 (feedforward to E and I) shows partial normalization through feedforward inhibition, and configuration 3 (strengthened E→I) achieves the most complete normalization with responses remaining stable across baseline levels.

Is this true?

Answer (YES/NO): NO